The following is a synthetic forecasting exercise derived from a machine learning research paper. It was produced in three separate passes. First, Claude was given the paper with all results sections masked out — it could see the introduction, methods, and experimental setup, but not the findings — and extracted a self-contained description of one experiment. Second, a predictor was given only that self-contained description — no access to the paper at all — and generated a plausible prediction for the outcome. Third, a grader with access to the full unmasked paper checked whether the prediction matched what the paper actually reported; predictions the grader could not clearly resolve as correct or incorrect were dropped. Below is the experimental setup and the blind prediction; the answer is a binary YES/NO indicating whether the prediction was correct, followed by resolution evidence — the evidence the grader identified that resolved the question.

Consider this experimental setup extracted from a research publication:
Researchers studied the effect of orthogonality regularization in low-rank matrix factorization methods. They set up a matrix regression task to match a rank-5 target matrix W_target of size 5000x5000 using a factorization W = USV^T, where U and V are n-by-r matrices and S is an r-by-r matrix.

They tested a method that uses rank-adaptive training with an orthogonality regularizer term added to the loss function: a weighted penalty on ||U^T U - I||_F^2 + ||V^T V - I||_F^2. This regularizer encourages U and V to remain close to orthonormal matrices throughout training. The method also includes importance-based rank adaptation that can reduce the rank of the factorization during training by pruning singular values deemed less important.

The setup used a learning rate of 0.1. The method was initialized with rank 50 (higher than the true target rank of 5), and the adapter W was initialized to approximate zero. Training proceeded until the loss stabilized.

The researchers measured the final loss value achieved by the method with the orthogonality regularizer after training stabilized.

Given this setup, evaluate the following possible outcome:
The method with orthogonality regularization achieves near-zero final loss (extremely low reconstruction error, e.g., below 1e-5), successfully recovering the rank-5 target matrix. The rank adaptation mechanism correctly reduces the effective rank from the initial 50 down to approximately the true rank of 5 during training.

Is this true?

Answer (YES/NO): NO